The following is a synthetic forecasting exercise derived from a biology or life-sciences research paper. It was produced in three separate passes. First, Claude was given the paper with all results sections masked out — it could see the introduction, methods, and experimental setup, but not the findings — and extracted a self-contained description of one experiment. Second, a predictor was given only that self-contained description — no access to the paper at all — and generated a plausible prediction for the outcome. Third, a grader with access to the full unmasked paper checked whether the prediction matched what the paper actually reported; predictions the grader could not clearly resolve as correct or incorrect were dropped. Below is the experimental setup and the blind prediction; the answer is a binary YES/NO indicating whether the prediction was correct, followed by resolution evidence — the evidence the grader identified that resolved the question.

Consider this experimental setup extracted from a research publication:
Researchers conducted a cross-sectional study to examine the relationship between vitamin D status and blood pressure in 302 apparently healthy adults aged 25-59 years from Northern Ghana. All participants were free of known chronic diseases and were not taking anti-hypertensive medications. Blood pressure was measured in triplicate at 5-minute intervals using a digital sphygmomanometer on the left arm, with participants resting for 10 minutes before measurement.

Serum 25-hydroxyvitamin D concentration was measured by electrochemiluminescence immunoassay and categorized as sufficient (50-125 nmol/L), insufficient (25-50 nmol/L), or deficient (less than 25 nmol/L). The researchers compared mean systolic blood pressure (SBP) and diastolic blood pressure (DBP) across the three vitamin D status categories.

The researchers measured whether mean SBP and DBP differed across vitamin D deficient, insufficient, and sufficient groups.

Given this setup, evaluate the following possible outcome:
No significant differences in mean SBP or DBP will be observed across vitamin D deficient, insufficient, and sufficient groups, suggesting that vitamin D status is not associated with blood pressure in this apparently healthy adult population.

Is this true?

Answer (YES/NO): NO